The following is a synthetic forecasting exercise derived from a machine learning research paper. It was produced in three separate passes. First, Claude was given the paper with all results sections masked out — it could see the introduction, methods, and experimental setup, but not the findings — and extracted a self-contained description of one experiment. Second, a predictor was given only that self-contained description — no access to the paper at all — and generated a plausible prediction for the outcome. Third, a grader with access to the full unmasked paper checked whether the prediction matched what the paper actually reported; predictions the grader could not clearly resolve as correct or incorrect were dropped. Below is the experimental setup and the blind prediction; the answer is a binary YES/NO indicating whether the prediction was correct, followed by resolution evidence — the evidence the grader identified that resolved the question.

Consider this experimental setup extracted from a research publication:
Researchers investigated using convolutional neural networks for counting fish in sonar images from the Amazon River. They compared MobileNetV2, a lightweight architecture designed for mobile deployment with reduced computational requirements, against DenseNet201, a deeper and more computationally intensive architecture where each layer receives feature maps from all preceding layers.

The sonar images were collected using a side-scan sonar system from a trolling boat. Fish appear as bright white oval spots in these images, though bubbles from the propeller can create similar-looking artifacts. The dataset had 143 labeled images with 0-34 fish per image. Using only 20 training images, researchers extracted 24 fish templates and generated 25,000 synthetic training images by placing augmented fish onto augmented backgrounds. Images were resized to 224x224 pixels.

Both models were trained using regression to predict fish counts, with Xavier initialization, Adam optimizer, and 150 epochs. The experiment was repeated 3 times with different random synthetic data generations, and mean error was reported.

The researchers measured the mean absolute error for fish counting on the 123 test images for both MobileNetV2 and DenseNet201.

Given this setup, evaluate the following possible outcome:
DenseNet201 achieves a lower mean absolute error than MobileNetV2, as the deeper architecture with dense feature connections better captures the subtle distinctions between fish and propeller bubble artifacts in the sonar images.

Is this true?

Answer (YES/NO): YES